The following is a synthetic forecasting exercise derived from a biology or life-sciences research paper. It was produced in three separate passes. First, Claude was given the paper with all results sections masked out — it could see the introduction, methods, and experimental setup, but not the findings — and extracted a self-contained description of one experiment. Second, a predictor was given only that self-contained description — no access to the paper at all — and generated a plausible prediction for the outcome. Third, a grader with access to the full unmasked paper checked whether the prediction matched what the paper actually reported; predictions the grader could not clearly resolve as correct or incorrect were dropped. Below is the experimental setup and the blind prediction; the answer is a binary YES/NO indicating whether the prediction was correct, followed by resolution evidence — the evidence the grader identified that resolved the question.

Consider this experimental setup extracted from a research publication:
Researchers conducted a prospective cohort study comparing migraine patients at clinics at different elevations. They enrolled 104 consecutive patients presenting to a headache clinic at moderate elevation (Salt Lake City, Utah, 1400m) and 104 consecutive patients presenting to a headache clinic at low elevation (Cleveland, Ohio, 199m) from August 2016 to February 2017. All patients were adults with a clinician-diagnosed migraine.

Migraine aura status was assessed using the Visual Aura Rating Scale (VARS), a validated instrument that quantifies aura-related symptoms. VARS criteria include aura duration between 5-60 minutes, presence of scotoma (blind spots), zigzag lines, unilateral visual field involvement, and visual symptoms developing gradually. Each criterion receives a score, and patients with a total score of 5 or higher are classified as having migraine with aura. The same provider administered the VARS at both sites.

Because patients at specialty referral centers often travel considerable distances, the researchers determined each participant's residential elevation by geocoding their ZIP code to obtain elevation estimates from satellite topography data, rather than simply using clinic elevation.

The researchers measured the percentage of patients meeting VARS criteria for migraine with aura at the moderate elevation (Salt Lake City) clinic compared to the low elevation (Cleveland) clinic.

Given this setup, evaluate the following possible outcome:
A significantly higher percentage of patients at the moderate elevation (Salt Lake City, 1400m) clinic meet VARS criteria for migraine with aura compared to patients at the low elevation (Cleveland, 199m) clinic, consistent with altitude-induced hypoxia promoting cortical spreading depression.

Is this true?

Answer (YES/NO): YES